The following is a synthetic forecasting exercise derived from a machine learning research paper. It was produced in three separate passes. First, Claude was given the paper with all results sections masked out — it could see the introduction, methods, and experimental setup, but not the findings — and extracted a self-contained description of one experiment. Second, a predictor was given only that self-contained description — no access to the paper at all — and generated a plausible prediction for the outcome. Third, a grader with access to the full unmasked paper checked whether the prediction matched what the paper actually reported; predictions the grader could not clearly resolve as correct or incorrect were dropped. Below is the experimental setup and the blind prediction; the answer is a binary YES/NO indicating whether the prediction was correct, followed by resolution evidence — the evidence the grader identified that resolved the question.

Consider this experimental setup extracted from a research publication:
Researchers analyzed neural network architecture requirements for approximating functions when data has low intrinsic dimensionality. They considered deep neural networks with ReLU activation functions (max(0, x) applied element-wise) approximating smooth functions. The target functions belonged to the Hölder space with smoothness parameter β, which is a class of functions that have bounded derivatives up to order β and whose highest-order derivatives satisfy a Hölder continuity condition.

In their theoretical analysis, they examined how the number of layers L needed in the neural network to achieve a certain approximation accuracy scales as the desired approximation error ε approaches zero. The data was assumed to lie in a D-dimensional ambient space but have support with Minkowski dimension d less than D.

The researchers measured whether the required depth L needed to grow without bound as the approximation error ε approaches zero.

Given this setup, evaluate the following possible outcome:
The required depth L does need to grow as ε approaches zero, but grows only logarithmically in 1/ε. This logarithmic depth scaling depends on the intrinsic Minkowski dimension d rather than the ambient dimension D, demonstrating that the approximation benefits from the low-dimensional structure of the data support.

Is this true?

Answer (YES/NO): NO